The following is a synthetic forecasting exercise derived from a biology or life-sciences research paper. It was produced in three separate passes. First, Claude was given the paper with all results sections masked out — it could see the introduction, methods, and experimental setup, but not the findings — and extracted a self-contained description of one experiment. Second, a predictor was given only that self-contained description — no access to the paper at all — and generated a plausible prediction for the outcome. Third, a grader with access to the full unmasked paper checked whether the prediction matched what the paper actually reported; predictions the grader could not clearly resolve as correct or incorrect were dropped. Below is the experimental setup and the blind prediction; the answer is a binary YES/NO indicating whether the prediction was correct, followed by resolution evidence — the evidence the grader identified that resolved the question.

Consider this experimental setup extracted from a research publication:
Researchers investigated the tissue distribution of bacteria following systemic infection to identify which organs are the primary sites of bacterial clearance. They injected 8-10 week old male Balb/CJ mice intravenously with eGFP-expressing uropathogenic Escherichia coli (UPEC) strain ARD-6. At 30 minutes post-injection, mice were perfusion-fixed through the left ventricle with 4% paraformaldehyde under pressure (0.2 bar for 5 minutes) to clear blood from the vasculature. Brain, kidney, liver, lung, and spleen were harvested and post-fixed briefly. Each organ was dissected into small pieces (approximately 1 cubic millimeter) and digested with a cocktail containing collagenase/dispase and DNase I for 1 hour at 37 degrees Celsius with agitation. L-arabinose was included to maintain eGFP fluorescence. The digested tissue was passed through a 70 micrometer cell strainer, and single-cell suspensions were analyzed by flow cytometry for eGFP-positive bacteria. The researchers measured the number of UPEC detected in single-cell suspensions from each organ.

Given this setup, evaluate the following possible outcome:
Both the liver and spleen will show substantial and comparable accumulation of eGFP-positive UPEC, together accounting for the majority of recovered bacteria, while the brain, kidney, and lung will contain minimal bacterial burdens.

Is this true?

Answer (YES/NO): NO